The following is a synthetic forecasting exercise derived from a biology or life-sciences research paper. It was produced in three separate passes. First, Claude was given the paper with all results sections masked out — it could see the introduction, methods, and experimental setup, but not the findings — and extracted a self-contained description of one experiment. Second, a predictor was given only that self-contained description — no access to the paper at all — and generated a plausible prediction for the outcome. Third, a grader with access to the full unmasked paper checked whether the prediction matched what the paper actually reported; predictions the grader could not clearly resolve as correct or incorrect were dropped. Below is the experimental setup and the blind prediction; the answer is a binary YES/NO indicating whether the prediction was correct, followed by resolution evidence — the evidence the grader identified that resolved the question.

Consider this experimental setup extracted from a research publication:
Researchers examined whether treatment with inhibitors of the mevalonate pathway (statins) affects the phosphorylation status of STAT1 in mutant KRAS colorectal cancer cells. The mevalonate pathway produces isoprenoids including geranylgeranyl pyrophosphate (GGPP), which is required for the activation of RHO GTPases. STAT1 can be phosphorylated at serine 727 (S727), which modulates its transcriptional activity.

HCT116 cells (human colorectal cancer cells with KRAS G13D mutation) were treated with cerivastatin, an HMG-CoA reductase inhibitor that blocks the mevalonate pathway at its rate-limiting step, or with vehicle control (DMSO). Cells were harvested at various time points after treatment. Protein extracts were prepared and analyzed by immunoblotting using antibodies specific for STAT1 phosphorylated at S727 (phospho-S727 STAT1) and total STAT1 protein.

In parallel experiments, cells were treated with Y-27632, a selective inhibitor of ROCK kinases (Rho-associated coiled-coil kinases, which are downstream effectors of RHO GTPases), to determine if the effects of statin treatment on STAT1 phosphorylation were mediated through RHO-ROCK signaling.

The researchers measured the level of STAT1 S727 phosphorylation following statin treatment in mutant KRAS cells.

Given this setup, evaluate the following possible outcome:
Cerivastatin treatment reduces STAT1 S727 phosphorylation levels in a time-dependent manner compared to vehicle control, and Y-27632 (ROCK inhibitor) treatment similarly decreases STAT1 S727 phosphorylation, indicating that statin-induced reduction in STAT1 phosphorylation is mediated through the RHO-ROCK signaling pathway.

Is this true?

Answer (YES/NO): NO